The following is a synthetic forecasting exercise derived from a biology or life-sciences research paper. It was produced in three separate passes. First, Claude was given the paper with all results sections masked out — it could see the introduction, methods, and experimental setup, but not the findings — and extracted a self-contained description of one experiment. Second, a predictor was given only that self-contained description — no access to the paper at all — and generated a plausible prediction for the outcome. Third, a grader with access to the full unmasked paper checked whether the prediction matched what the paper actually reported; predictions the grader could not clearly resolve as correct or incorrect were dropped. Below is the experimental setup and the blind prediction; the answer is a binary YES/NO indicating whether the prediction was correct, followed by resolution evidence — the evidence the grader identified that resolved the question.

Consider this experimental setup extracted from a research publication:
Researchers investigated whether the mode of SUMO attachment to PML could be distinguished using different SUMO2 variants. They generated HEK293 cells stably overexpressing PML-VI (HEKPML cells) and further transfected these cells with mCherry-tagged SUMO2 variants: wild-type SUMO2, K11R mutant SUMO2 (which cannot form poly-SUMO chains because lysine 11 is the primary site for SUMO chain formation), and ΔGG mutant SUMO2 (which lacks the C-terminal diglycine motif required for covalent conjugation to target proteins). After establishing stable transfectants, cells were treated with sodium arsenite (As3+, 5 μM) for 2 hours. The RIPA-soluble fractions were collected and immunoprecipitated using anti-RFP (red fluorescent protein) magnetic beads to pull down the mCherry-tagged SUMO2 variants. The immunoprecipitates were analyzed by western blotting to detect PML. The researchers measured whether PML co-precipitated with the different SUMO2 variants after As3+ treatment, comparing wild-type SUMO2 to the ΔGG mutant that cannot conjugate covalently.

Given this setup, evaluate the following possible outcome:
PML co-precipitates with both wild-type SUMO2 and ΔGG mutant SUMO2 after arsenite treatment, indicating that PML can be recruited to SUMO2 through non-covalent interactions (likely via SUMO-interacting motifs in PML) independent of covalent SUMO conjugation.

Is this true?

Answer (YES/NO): NO